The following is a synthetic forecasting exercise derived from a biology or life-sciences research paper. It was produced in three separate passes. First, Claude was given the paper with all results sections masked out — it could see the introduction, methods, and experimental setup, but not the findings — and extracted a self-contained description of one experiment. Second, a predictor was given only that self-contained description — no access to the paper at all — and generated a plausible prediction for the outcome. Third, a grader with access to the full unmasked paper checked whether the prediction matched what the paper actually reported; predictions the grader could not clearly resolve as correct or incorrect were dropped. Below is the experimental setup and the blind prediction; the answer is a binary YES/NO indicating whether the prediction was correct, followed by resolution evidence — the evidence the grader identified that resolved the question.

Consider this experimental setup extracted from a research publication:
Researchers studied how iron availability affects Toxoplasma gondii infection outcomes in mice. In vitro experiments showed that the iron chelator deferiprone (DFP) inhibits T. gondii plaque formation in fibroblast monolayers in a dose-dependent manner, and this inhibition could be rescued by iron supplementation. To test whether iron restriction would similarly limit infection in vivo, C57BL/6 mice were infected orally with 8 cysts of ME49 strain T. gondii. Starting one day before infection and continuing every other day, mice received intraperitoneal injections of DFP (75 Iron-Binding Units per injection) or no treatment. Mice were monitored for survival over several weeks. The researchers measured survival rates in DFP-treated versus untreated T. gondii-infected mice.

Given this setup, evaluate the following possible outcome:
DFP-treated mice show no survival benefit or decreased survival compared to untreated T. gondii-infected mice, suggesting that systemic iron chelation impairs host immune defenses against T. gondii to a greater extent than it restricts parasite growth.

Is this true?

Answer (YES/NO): YES